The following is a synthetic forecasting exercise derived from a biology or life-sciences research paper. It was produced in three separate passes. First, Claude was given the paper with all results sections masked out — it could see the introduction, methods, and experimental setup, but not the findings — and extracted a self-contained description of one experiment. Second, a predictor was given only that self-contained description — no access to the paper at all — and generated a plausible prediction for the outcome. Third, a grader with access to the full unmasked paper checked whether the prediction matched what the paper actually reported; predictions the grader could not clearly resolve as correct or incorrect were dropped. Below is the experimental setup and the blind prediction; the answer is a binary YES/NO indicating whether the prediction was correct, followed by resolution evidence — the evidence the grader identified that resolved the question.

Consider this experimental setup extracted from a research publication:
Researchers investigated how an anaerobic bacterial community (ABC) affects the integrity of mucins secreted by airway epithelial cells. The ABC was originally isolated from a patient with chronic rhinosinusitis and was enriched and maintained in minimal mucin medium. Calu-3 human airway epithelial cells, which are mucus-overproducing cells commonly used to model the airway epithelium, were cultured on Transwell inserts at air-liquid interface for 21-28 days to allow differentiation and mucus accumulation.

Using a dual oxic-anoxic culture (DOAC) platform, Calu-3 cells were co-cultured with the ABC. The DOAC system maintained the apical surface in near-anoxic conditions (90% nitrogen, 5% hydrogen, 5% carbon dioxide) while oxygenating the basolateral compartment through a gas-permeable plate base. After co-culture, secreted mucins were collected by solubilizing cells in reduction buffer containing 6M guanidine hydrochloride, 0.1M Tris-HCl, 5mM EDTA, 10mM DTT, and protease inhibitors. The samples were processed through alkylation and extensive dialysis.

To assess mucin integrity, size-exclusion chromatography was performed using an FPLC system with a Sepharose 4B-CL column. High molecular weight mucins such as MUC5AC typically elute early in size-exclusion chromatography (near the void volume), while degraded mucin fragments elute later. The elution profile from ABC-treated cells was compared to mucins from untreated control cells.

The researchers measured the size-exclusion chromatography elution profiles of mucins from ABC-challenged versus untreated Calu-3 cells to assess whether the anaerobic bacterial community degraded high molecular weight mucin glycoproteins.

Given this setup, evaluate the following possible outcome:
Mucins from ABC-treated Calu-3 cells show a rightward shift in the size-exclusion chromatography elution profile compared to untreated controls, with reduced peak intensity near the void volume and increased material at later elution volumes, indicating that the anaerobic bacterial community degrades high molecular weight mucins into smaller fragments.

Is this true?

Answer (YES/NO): NO